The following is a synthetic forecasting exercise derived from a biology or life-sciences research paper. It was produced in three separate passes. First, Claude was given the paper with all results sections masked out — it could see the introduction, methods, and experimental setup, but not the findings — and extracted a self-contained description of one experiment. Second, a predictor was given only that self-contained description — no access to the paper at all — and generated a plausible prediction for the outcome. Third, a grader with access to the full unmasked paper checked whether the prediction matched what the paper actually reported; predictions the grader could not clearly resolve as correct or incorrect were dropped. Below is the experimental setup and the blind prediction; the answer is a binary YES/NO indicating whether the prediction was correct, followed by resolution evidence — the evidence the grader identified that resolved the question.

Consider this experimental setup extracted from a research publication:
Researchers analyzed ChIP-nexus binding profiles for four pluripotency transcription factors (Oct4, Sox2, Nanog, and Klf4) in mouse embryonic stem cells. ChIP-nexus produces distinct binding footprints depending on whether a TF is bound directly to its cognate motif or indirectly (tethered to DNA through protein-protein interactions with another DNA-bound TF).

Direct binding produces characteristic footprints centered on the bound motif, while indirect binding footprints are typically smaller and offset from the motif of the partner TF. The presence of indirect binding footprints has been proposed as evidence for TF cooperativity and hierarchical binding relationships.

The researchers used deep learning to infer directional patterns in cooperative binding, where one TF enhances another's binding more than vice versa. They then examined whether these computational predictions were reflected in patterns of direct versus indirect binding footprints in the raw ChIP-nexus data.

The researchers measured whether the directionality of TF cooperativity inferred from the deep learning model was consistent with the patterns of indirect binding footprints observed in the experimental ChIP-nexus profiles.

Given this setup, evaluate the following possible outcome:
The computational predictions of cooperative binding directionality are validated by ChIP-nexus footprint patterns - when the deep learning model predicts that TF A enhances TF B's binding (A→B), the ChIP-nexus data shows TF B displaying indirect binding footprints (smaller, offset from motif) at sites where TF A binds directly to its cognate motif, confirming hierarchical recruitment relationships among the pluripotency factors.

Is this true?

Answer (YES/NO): YES